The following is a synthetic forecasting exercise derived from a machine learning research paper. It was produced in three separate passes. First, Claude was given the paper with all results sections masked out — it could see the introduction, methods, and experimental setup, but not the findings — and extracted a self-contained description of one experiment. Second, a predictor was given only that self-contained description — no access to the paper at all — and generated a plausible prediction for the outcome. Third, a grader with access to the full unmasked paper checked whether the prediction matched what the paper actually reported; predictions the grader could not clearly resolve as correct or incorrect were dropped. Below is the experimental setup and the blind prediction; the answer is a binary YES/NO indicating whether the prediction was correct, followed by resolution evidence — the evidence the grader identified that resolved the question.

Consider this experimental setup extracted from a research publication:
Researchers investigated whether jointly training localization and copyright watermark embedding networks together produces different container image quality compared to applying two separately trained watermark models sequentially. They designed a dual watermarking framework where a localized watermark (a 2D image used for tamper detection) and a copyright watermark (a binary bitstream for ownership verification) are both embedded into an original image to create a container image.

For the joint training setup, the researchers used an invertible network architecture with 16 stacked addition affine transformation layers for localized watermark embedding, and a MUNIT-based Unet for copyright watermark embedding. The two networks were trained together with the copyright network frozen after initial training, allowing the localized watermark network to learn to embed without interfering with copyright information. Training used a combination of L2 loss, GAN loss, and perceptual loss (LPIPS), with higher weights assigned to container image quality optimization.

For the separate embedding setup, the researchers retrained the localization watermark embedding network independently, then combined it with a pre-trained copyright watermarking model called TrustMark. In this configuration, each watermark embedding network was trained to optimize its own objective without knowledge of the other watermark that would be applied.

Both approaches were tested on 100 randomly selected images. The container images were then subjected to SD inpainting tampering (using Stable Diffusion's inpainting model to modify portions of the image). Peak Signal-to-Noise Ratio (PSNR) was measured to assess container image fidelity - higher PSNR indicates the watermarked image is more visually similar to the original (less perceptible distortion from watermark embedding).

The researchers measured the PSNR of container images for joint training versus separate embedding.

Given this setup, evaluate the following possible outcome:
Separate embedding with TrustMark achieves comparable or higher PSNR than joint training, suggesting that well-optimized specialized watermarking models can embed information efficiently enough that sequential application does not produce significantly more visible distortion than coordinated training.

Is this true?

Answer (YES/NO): NO